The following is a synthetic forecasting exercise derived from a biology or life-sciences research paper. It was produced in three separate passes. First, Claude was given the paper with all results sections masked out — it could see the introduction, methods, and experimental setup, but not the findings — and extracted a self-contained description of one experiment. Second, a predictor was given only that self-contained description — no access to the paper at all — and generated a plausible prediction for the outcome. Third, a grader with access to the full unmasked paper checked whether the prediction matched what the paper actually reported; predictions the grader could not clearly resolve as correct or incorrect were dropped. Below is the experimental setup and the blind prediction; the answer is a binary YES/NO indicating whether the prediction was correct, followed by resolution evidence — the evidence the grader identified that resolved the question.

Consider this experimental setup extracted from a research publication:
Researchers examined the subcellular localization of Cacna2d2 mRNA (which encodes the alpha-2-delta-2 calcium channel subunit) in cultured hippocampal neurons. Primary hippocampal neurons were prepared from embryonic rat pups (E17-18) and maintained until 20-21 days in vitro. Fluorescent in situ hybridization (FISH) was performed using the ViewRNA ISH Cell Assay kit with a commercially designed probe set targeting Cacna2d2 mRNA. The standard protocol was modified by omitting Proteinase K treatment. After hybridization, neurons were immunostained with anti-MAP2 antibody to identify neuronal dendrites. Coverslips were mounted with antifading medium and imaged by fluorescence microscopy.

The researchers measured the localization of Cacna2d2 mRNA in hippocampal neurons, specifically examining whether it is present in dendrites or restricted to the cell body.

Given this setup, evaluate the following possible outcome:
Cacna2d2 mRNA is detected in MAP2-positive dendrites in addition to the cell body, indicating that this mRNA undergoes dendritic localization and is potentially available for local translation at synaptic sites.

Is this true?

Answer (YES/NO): YES